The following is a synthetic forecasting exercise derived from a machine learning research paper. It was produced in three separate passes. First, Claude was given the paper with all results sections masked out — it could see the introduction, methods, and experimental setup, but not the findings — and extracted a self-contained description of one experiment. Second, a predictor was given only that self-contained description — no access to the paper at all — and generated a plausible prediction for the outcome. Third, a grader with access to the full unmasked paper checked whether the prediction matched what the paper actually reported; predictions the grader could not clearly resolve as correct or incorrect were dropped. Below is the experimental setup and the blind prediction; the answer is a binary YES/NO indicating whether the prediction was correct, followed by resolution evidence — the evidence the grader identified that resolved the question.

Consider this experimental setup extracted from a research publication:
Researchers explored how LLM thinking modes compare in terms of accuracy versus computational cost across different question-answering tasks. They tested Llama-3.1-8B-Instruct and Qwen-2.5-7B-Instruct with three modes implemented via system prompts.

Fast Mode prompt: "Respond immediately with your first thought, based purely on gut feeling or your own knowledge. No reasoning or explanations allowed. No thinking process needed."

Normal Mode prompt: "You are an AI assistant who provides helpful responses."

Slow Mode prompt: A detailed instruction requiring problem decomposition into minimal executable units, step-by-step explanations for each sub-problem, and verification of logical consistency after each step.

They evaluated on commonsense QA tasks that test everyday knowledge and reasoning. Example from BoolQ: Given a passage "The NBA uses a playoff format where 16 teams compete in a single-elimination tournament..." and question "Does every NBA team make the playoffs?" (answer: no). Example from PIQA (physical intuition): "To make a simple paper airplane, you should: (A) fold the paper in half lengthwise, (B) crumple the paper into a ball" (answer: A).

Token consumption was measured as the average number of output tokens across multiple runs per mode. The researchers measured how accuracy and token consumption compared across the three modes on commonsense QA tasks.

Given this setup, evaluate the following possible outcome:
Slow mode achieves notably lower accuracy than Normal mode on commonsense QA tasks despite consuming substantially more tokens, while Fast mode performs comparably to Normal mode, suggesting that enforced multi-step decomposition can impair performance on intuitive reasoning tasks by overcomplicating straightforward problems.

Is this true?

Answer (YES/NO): NO